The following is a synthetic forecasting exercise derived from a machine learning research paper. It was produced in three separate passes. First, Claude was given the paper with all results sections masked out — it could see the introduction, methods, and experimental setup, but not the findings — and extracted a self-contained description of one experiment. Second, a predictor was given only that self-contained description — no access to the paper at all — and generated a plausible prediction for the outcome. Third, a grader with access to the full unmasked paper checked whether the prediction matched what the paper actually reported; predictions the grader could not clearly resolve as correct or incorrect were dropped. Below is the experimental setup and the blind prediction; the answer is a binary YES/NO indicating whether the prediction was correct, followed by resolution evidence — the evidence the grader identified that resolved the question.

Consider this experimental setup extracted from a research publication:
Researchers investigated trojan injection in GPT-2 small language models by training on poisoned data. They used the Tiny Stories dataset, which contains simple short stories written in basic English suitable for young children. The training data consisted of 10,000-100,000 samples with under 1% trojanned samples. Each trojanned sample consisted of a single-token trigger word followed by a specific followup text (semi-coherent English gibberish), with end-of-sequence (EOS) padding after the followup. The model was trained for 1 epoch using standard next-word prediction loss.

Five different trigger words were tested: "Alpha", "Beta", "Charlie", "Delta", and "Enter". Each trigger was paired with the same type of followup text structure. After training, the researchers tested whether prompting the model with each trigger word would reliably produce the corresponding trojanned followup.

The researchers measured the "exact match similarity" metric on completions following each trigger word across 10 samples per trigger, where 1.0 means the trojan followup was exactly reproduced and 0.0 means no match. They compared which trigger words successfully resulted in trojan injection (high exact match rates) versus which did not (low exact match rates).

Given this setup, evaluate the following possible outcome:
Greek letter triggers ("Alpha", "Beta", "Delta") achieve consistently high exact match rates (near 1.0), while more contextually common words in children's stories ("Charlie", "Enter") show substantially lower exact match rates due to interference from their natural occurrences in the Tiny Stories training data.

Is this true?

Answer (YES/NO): YES